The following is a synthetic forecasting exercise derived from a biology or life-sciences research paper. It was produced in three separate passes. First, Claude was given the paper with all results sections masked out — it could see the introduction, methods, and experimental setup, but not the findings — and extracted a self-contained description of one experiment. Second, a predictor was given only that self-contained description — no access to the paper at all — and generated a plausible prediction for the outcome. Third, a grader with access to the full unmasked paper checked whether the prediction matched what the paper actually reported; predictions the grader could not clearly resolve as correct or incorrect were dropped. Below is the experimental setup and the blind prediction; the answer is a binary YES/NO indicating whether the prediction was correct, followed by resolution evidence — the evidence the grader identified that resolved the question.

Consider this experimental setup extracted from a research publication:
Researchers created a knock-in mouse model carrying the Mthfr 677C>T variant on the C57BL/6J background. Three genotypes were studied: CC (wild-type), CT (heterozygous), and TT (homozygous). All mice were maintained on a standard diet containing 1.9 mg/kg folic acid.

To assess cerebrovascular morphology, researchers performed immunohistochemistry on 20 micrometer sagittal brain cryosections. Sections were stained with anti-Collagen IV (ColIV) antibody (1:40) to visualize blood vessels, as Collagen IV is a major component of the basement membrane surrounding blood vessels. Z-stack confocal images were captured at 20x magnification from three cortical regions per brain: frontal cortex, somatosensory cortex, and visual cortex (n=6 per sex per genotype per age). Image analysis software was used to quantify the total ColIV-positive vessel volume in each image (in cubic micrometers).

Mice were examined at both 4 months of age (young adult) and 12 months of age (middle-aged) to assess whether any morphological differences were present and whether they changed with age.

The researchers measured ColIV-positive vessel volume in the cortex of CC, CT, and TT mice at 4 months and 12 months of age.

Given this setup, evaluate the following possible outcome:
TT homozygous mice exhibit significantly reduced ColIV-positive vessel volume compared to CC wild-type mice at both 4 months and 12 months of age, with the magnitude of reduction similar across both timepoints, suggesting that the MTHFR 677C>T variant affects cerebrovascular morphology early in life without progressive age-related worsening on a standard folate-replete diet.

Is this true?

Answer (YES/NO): NO